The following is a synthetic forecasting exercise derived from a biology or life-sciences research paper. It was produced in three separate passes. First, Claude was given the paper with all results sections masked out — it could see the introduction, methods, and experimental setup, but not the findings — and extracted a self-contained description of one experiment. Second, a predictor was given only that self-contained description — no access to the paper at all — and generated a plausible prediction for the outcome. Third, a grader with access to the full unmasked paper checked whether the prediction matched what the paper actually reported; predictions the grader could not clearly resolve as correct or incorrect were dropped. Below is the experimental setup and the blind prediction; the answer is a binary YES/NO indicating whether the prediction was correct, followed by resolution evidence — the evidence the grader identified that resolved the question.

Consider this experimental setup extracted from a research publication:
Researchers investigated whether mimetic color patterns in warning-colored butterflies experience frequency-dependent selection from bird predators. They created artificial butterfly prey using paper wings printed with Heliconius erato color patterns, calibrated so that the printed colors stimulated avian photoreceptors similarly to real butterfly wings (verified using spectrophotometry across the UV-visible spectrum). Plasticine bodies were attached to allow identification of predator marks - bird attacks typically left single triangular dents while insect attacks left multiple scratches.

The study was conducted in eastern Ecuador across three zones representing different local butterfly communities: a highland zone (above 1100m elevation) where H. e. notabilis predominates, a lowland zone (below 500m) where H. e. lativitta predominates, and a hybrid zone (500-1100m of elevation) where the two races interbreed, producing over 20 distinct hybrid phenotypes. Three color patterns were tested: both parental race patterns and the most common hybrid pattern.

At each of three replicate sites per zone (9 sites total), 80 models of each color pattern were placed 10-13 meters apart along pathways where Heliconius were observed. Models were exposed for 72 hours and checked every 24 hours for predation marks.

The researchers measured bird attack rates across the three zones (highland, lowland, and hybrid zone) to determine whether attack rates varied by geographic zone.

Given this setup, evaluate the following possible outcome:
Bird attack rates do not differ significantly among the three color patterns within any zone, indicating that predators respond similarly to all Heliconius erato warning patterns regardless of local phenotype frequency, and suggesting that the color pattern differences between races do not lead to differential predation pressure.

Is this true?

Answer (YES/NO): YES